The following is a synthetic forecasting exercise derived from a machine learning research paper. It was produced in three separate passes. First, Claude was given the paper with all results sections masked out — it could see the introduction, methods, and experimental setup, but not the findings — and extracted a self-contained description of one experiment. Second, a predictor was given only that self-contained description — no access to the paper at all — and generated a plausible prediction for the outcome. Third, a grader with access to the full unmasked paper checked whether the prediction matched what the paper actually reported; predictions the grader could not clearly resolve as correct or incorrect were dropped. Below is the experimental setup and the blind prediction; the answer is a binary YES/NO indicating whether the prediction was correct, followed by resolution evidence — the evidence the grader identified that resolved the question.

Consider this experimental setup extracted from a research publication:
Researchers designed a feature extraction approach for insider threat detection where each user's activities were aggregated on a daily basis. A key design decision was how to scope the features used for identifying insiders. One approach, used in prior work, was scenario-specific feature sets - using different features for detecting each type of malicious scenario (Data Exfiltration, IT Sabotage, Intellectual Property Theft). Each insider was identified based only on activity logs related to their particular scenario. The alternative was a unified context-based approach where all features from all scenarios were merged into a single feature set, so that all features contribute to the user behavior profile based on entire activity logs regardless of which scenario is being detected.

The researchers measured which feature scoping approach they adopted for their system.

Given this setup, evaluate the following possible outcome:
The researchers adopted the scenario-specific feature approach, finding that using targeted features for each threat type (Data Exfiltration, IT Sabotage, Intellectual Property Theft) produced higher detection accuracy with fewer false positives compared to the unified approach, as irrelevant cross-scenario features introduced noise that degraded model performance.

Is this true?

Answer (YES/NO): NO